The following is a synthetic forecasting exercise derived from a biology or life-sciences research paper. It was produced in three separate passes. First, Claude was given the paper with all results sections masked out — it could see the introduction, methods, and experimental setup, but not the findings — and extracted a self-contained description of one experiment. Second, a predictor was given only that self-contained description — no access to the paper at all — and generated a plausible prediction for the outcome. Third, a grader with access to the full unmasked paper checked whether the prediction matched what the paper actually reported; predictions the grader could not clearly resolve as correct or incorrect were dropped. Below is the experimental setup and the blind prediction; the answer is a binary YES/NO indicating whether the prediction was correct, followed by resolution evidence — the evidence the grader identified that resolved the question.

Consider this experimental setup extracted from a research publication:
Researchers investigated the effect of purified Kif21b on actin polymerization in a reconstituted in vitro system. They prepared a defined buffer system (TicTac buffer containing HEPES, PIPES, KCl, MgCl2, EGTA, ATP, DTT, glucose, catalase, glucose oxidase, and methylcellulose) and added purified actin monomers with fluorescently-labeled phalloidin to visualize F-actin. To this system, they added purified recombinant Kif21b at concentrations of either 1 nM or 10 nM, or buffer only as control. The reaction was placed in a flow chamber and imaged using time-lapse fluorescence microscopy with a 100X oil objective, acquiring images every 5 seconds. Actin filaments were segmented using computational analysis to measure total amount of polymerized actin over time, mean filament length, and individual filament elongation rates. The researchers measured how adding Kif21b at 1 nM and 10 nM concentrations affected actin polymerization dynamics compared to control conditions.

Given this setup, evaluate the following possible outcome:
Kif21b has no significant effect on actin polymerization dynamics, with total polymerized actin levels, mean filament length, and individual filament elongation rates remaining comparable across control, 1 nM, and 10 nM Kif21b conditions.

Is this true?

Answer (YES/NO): NO